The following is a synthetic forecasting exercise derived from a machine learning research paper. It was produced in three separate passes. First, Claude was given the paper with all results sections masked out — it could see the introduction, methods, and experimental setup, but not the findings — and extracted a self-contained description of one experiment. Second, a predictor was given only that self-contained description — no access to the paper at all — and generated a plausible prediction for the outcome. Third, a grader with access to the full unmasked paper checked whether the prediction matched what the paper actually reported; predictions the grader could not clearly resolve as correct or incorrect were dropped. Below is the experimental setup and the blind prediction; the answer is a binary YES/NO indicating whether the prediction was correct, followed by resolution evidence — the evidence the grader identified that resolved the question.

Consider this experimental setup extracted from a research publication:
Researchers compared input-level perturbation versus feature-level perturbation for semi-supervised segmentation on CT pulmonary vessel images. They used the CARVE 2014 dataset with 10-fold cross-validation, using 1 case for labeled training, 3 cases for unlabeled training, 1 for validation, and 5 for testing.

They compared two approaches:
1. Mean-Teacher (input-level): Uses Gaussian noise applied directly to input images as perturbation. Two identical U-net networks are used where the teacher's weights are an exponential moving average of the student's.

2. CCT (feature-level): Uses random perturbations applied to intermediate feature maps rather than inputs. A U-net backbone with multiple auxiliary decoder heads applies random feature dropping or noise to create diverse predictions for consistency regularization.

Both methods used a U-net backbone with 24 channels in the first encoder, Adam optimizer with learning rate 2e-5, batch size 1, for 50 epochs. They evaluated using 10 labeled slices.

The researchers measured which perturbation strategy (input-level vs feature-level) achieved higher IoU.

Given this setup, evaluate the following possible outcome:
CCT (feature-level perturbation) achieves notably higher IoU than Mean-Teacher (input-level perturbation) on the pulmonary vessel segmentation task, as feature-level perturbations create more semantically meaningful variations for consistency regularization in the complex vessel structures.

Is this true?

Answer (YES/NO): NO